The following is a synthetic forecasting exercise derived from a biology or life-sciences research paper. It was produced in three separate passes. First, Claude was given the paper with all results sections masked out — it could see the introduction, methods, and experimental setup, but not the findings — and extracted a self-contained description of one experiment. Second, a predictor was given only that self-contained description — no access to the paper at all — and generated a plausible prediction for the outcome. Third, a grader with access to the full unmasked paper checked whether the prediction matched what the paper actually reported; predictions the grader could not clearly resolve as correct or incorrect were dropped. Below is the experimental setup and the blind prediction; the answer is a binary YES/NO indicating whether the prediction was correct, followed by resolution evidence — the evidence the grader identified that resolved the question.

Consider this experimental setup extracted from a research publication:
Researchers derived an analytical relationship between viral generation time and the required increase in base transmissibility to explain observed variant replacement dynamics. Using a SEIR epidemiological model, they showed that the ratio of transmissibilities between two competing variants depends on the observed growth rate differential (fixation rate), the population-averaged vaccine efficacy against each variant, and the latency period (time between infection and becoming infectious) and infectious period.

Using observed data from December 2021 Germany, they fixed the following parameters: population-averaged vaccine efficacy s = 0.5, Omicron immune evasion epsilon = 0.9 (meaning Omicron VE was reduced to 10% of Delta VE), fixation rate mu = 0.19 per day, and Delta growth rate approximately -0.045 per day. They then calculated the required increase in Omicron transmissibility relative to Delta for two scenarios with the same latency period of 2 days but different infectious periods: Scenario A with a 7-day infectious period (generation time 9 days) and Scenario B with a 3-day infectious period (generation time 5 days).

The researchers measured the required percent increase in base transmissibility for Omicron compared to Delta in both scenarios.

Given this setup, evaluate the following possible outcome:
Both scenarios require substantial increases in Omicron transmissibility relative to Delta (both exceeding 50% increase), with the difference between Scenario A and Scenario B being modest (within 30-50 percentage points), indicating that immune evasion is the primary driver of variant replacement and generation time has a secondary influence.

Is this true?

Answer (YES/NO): NO